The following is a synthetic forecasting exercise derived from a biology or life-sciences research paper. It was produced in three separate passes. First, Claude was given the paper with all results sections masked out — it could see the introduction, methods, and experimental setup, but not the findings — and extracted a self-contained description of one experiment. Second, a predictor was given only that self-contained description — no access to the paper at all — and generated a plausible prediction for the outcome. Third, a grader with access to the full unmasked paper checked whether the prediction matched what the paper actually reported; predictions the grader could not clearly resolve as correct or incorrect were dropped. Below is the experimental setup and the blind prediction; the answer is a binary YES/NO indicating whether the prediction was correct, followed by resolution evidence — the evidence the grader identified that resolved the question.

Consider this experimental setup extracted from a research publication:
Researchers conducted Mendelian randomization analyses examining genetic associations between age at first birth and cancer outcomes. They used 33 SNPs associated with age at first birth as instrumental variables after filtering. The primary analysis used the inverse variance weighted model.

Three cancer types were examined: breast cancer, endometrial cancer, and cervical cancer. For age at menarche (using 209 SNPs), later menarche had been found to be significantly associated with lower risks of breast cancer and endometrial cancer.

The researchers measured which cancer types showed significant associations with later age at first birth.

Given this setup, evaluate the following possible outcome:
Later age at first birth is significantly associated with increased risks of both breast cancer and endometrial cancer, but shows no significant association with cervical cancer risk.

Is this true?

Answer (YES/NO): NO